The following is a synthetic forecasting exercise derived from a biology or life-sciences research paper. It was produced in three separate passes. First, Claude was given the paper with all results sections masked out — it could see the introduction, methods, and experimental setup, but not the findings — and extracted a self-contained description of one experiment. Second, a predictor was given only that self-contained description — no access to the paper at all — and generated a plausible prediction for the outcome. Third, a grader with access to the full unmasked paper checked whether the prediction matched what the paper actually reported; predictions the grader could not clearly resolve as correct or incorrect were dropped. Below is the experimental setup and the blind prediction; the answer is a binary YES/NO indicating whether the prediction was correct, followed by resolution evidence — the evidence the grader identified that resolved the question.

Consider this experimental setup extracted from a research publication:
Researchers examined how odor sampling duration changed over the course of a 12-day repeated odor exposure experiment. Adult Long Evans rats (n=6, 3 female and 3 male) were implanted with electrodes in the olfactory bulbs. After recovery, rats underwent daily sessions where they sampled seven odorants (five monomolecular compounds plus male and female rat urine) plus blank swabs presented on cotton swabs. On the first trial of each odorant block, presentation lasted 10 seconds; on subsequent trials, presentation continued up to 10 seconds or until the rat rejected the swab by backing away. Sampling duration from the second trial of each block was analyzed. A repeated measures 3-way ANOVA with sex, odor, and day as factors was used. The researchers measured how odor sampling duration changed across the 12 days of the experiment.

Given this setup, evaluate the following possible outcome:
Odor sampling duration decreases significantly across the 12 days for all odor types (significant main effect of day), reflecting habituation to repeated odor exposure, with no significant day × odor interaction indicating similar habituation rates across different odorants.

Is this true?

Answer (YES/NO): YES